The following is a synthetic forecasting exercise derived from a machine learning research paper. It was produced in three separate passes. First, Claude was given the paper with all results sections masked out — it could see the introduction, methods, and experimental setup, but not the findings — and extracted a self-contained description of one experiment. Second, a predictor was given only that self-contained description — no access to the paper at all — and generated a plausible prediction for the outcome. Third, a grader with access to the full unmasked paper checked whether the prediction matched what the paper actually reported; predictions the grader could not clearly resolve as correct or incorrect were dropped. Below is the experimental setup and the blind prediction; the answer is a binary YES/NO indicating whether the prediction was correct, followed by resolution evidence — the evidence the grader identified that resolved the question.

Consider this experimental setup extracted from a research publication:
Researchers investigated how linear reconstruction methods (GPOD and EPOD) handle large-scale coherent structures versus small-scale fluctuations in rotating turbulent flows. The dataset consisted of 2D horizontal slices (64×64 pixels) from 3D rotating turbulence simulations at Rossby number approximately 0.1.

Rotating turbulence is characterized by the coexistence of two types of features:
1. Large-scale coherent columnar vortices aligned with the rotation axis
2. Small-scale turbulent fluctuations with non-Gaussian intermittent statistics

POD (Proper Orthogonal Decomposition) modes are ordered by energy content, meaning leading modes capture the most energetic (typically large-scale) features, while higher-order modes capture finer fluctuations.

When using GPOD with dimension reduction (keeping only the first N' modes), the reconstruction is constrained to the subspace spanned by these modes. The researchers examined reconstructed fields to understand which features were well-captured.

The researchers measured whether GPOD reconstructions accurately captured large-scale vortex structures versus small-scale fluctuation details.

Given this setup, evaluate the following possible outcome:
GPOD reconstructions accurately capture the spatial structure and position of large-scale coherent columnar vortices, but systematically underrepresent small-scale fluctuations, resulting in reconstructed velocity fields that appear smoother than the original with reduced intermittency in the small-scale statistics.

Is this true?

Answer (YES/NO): NO